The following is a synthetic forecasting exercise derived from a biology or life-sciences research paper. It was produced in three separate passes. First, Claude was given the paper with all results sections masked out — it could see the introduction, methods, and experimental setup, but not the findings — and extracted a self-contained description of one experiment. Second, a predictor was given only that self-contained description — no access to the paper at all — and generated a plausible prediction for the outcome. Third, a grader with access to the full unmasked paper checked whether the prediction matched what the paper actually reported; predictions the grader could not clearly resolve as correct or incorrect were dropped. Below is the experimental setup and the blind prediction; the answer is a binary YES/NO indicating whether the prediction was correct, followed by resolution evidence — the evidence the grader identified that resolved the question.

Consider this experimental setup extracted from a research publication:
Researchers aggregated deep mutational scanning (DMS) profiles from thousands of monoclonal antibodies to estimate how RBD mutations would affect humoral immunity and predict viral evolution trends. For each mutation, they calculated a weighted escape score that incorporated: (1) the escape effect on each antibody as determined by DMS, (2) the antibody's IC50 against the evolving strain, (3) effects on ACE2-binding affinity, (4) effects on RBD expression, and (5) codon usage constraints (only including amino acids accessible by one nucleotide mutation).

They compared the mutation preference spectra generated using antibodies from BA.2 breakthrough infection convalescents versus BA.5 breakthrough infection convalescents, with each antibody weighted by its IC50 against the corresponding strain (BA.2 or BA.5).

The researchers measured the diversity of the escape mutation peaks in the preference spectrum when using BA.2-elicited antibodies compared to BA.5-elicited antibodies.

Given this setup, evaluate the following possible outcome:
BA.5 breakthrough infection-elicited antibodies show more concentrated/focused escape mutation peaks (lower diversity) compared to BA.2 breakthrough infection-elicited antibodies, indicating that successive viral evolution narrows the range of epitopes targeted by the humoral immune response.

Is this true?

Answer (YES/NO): YES